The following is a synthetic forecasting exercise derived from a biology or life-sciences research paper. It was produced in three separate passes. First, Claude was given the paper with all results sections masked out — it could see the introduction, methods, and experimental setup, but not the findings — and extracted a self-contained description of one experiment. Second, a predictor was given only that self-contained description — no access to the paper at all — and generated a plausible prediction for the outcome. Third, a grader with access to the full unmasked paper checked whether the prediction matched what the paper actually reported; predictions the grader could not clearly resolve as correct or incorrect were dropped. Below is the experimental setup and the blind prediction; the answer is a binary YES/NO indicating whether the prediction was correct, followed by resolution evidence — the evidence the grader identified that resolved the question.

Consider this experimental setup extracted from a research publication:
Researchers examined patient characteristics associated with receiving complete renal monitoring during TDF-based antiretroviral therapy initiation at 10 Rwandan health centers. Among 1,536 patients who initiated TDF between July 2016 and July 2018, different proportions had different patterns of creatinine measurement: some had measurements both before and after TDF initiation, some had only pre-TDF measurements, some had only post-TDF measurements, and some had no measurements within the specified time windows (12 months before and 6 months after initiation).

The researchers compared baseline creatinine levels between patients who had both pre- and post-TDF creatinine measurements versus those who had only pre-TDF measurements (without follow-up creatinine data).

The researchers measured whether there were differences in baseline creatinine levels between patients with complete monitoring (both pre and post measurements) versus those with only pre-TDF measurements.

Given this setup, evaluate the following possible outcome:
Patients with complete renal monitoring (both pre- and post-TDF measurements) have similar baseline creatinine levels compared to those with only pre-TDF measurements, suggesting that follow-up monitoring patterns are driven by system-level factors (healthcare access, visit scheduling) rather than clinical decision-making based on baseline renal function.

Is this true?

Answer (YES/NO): NO